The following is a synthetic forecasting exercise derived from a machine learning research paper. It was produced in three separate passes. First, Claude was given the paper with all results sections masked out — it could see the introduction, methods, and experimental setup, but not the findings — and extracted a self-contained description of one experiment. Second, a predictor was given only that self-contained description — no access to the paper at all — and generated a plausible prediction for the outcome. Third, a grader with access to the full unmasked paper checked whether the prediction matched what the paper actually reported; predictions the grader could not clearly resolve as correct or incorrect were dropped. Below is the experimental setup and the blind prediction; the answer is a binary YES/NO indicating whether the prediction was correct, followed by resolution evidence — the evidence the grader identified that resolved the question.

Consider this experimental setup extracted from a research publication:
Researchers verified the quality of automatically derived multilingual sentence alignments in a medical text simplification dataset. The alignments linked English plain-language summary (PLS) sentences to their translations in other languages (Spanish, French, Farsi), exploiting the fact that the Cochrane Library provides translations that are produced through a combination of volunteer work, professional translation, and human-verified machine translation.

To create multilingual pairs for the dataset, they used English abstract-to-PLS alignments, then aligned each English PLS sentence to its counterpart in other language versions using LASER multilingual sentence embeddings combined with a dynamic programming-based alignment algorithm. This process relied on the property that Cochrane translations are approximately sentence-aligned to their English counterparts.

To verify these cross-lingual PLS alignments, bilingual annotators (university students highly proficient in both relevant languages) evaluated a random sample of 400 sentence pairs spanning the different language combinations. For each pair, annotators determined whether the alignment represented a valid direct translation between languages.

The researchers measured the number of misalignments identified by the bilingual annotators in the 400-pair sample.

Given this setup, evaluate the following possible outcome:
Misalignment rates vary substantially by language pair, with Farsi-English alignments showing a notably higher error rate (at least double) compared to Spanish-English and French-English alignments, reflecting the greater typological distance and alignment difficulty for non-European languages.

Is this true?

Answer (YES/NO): NO